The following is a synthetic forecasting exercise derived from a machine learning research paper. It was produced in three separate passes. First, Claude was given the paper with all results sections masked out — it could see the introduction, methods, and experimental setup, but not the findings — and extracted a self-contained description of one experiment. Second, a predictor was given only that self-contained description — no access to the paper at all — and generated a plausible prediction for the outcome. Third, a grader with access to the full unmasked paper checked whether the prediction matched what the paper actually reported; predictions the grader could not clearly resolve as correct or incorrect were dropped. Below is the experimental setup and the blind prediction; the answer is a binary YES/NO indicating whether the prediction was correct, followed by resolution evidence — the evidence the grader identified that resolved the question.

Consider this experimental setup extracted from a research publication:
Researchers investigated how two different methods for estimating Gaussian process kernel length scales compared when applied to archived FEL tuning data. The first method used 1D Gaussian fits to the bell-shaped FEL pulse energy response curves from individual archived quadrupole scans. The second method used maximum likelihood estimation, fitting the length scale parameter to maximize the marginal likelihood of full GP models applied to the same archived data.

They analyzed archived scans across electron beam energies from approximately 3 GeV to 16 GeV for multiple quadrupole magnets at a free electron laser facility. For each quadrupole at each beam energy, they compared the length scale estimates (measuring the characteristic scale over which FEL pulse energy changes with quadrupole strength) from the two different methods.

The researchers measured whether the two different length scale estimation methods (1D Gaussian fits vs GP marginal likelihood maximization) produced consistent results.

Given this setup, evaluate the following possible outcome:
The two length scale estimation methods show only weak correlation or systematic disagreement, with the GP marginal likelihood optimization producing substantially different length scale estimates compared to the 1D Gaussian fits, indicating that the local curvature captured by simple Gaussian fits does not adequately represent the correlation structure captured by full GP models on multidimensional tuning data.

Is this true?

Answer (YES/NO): NO